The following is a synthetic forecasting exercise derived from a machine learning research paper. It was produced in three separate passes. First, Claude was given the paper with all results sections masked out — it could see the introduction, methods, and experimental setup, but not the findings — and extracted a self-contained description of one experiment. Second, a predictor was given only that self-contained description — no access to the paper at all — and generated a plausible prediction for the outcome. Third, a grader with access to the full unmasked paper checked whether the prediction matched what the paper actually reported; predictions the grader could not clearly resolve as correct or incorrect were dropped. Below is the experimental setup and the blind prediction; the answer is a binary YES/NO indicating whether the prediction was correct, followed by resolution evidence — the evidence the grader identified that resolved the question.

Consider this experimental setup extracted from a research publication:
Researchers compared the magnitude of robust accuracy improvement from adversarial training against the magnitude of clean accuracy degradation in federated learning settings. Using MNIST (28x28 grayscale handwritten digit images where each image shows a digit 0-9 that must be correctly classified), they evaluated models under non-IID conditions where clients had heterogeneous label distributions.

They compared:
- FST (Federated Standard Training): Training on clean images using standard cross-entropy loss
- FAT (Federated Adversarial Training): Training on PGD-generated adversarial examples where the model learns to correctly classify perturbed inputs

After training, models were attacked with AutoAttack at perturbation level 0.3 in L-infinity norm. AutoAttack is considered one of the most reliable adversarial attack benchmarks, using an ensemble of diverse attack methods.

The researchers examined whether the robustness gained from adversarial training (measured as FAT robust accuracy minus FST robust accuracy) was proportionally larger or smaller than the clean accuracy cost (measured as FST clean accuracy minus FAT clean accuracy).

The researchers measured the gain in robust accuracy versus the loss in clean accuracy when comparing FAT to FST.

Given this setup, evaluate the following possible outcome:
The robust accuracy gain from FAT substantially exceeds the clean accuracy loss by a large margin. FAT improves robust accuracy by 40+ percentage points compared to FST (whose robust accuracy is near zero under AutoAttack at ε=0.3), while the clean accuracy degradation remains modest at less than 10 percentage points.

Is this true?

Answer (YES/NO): NO